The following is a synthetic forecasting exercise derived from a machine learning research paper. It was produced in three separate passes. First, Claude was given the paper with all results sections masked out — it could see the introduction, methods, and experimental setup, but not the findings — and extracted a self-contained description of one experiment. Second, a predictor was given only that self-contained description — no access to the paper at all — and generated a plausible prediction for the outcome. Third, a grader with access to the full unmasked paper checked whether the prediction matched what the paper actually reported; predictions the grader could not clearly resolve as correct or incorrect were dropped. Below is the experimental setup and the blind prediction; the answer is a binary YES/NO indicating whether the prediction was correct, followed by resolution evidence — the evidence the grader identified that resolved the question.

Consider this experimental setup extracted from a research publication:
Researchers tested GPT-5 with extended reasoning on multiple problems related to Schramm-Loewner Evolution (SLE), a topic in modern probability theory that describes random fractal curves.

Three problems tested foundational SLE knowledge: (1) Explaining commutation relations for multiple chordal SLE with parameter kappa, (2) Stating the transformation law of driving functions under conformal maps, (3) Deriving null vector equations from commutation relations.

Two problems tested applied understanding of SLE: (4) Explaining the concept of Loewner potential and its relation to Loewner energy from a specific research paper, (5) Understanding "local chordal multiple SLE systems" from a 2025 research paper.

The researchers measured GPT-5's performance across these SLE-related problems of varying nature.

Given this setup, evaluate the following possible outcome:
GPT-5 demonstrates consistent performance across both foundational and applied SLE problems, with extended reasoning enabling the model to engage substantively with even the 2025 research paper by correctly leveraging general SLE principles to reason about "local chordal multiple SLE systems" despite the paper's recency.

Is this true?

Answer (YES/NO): NO